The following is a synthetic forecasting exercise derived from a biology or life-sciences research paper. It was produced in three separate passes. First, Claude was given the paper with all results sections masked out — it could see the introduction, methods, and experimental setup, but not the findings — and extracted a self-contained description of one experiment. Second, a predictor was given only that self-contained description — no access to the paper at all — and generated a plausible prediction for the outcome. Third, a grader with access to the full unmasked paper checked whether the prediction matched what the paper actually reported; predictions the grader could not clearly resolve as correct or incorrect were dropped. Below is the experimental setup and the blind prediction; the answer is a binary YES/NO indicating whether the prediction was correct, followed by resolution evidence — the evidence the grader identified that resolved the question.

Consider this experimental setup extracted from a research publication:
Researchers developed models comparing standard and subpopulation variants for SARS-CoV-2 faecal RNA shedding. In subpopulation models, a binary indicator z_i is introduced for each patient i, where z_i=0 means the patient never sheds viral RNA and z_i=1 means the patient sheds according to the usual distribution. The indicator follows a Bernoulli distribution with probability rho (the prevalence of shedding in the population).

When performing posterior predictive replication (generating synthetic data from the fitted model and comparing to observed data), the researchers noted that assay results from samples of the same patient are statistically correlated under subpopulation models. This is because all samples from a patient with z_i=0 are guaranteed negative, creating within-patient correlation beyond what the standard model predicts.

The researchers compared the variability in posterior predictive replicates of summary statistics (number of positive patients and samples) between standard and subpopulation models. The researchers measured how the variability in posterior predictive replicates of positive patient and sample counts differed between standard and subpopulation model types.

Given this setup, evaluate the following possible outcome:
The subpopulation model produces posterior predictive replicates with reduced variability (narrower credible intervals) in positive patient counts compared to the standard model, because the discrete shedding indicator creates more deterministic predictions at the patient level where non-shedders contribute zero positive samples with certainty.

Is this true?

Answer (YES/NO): NO